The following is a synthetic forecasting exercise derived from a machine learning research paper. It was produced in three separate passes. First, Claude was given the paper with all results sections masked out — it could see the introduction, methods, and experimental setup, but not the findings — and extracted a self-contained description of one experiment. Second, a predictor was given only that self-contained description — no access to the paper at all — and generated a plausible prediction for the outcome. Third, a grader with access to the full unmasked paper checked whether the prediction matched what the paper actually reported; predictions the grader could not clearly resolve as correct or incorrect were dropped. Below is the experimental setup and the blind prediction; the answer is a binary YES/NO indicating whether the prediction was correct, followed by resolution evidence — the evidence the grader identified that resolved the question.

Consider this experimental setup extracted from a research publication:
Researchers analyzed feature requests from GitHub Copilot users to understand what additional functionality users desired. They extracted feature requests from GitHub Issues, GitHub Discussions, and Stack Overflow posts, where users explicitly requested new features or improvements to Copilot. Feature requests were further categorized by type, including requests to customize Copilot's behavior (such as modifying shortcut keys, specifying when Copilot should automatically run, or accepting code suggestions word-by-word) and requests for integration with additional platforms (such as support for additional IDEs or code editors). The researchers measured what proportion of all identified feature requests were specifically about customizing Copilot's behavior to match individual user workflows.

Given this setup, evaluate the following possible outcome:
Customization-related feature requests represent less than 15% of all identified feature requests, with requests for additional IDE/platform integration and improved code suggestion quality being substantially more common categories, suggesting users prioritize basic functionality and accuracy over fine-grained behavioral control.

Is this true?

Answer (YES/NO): NO